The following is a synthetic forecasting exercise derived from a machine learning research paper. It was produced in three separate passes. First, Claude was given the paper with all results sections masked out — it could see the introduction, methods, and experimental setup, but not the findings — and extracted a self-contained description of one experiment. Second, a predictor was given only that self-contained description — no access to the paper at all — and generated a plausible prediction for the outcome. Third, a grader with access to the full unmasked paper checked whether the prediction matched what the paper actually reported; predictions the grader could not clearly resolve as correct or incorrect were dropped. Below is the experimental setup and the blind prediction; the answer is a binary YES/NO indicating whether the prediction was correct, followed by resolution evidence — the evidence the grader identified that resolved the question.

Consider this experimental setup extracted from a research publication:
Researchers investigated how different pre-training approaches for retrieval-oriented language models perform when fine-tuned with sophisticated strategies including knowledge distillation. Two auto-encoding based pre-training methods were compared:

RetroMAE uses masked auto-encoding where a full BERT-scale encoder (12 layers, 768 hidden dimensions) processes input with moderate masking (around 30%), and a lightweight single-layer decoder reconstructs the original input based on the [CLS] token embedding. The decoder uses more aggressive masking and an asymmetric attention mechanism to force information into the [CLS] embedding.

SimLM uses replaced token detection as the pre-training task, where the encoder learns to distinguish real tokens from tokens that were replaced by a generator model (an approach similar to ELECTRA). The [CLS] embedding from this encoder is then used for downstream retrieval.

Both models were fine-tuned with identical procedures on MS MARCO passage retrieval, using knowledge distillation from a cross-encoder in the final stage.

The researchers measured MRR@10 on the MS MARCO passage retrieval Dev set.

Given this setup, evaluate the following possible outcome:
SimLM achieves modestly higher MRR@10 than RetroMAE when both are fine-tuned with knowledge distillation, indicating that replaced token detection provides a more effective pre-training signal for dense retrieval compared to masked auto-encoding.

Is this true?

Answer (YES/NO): NO